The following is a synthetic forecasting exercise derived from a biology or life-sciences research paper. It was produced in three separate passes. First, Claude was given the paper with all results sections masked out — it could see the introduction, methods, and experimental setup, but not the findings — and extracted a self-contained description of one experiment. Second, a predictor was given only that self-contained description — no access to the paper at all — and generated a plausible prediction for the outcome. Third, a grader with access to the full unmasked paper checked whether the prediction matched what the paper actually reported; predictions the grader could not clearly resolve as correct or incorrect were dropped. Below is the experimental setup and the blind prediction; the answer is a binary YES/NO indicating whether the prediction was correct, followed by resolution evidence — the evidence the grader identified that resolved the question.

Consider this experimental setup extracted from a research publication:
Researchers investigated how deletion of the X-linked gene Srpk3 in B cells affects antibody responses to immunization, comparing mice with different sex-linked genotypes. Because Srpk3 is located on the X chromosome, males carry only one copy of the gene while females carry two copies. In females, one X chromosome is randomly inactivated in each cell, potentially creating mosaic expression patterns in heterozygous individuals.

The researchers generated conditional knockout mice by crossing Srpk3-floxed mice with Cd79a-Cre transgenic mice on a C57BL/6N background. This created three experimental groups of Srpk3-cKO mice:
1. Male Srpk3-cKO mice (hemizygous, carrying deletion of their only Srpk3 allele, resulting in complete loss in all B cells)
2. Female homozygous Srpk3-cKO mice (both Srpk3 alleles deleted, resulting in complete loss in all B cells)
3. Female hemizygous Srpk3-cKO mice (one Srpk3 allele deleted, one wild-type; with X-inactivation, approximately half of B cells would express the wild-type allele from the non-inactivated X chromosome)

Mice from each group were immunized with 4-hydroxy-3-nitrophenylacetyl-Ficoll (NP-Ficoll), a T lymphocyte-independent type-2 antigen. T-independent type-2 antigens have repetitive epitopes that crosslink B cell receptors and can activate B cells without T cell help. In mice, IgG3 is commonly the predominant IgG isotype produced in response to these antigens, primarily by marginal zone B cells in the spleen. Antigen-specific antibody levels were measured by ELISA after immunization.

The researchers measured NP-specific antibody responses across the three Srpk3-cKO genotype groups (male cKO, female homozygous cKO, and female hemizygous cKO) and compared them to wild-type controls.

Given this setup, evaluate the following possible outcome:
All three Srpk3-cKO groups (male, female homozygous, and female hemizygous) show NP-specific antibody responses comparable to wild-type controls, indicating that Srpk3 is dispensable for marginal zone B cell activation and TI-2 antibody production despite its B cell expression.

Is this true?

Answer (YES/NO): NO